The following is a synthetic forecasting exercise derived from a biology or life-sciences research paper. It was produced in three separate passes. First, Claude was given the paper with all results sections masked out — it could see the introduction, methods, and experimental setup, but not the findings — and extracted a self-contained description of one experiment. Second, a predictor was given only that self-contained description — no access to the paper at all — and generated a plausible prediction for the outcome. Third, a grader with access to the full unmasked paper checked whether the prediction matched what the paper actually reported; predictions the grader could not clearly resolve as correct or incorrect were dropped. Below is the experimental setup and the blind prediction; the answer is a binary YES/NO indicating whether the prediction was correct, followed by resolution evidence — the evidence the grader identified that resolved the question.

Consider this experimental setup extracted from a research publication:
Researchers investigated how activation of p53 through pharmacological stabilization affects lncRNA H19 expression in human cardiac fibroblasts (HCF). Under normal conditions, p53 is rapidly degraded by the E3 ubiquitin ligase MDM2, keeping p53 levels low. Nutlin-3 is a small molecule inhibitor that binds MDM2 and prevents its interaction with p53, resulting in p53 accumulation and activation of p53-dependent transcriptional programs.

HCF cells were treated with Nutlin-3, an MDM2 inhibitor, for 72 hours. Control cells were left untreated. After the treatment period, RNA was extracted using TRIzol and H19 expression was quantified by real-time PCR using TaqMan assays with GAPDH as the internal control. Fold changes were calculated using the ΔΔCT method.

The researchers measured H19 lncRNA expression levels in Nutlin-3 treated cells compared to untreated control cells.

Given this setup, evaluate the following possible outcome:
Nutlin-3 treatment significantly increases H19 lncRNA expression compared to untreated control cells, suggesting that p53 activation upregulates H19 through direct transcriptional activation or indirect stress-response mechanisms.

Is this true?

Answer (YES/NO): NO